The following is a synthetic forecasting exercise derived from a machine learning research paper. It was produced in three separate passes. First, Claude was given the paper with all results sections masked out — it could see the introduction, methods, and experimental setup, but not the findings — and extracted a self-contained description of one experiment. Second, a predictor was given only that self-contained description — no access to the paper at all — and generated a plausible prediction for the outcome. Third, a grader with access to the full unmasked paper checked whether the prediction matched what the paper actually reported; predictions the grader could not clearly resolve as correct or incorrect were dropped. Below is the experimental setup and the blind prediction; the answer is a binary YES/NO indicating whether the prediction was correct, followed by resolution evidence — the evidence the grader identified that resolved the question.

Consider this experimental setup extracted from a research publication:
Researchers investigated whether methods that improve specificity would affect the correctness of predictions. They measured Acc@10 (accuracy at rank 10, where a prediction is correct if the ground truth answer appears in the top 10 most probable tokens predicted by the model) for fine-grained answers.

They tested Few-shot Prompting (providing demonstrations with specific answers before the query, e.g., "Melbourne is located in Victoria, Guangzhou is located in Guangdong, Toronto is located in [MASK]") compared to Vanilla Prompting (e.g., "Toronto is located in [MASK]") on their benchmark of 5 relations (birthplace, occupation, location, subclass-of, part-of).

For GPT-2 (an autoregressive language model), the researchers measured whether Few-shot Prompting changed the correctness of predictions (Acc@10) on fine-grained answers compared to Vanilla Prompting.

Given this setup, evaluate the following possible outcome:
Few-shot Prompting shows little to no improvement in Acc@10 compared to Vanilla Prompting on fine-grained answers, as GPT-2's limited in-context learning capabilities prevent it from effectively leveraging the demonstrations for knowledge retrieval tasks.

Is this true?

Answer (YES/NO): NO